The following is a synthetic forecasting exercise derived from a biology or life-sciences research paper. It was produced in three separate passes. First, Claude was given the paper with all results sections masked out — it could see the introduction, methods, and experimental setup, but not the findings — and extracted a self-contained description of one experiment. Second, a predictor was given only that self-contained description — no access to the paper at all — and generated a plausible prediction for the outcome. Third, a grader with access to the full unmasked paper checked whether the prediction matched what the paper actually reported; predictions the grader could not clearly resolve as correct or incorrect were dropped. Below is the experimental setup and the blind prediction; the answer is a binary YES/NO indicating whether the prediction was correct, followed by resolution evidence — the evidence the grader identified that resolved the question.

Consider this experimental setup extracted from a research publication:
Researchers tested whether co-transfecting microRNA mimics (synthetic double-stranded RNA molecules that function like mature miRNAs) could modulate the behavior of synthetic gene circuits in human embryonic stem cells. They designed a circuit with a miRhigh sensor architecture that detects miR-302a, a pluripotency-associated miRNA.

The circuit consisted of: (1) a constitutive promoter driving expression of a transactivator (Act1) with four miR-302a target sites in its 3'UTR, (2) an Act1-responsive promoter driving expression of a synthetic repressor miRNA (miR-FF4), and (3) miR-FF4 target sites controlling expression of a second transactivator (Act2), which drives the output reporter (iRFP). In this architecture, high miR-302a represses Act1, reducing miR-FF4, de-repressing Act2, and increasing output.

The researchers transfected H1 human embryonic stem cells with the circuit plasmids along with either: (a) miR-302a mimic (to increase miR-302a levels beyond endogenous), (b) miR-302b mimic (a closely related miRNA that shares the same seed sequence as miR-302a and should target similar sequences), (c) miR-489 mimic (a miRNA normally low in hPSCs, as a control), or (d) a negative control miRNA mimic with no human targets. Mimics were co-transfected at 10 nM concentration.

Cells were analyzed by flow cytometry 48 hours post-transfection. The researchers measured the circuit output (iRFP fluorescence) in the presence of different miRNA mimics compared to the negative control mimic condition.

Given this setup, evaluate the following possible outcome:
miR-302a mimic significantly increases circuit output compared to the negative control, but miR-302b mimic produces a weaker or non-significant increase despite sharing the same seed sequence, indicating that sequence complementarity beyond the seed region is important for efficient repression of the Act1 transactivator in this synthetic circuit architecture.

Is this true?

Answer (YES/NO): NO